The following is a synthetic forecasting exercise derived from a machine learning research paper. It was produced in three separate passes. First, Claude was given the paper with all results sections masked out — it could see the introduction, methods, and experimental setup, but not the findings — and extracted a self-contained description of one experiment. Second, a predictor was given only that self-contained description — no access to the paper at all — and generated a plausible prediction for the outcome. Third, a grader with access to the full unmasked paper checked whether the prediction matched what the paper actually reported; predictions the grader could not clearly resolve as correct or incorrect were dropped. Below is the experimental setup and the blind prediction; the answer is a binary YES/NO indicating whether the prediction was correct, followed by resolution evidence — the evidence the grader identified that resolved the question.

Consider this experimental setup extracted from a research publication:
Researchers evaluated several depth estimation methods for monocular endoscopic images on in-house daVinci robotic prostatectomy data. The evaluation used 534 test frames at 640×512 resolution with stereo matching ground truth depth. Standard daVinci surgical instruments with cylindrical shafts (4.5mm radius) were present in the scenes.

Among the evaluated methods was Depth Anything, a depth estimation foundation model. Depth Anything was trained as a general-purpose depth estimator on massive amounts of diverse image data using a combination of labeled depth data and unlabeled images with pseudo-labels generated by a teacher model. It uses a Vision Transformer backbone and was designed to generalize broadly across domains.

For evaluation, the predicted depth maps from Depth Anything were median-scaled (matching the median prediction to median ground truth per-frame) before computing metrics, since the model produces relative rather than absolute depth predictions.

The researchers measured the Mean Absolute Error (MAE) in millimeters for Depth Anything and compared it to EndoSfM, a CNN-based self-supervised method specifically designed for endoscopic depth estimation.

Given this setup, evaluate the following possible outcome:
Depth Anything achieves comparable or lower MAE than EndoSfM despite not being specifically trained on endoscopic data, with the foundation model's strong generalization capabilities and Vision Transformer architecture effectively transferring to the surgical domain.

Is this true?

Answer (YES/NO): NO